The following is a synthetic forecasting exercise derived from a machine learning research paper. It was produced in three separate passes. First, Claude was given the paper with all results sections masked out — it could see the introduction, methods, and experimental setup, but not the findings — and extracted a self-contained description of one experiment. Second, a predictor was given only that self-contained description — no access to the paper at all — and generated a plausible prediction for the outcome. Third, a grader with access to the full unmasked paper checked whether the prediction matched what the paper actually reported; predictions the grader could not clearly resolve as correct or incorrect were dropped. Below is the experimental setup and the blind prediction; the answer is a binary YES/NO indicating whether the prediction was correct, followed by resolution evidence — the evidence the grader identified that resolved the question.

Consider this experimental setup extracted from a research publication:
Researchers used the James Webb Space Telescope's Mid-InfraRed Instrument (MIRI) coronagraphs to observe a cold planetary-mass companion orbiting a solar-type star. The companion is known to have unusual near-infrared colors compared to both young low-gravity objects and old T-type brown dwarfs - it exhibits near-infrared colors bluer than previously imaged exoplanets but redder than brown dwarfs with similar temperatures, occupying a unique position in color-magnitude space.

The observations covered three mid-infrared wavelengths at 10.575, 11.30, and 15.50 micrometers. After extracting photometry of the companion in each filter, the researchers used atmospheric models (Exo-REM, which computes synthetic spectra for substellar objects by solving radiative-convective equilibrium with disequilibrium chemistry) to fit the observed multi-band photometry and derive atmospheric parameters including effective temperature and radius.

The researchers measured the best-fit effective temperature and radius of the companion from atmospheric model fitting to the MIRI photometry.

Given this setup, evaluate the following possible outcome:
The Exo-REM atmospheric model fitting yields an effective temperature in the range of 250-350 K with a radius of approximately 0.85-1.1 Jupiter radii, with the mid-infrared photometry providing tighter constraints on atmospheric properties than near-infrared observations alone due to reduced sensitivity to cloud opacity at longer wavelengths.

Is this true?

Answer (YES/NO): NO